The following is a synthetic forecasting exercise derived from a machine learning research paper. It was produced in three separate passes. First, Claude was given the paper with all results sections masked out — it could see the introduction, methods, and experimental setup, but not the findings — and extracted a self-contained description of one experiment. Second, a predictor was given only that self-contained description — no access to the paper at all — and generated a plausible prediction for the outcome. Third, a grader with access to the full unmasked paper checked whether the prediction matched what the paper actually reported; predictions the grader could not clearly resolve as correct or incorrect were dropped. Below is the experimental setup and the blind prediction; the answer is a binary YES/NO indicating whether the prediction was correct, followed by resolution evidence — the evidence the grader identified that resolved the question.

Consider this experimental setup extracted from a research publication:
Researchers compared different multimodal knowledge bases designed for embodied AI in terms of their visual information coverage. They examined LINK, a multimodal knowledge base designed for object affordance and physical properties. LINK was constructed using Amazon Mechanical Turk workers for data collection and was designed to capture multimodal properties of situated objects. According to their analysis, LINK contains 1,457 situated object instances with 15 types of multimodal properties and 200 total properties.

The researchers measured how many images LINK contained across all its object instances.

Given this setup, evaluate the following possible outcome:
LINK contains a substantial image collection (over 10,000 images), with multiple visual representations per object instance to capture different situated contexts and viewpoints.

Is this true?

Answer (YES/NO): NO